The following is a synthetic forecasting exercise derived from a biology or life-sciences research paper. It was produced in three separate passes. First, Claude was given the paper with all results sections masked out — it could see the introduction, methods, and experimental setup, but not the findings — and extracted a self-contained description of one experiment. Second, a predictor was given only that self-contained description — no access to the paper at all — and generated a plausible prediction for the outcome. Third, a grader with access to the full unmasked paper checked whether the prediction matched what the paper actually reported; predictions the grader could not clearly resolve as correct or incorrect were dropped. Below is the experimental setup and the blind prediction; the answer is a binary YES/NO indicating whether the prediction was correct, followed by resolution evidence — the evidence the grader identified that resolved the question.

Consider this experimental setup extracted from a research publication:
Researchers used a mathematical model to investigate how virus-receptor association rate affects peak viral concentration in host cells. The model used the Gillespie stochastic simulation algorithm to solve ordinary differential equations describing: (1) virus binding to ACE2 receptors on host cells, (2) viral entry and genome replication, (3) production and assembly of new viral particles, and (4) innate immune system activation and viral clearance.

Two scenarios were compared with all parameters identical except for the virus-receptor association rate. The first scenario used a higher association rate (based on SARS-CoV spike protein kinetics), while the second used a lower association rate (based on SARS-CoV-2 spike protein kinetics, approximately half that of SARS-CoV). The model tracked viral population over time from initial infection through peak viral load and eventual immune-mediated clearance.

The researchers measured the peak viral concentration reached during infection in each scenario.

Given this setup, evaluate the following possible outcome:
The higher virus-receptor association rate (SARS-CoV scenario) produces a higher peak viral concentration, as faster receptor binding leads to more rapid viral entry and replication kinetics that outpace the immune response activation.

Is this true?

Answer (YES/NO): NO